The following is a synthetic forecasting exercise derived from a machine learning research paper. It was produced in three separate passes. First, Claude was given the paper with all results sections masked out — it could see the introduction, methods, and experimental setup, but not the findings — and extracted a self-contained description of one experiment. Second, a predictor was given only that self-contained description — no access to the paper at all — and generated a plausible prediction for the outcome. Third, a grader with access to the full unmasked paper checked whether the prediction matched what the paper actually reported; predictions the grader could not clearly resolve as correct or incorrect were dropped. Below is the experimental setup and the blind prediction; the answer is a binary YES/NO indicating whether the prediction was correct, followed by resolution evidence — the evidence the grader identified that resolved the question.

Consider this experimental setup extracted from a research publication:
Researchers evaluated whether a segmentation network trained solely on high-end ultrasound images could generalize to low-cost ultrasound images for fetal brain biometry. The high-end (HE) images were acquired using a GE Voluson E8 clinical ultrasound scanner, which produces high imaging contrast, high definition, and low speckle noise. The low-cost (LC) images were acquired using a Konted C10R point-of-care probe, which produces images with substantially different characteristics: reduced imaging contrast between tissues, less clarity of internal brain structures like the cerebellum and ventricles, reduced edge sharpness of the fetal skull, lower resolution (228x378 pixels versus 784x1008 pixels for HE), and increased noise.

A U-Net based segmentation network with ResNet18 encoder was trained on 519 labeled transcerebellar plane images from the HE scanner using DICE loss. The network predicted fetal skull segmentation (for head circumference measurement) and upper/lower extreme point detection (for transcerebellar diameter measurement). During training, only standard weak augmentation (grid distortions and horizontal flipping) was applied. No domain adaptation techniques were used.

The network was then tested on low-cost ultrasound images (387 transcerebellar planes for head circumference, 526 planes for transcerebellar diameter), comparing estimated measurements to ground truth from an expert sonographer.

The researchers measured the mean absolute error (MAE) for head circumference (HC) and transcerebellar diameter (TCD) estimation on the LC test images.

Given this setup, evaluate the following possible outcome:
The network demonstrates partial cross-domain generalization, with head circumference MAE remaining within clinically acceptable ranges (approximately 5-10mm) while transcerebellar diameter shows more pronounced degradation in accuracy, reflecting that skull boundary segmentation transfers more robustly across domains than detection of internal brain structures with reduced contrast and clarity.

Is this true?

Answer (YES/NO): NO